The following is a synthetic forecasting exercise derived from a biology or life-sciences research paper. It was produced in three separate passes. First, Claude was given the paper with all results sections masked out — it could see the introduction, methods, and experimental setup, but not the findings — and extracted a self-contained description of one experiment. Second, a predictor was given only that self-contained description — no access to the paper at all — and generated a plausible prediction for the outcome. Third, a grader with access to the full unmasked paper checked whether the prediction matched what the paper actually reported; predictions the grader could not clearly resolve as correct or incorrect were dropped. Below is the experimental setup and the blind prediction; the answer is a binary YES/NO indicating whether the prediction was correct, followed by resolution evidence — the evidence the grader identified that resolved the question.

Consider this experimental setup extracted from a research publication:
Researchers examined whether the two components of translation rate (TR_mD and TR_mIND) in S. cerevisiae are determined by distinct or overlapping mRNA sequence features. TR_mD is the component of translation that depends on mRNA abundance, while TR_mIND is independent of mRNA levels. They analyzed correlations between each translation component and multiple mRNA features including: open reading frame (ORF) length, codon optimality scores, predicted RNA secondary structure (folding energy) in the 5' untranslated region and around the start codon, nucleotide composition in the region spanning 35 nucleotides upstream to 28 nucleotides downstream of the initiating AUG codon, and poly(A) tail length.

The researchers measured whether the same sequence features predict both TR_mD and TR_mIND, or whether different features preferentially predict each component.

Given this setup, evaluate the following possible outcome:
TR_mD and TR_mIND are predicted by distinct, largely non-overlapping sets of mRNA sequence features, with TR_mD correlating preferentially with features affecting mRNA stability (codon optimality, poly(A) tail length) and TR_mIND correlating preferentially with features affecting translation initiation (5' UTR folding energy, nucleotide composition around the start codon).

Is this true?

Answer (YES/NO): NO